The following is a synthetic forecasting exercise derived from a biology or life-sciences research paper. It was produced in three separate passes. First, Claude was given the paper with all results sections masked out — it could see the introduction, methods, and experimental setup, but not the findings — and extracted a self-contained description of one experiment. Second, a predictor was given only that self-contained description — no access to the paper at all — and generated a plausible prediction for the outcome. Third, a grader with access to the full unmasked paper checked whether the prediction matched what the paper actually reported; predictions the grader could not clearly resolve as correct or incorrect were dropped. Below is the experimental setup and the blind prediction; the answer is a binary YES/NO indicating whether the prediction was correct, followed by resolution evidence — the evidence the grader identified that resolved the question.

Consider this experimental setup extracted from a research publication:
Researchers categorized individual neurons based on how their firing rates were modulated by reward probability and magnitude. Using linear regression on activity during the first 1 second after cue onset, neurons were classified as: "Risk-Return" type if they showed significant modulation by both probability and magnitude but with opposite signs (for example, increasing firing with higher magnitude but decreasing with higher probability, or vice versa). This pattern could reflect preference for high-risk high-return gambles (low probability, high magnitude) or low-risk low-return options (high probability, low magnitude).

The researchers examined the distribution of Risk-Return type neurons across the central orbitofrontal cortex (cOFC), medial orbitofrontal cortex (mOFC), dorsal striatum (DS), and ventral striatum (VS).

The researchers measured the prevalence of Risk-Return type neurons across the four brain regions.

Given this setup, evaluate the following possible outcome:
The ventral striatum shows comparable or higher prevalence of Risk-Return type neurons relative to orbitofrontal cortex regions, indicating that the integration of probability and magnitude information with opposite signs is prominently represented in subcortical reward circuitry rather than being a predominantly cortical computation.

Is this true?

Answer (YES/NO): YES